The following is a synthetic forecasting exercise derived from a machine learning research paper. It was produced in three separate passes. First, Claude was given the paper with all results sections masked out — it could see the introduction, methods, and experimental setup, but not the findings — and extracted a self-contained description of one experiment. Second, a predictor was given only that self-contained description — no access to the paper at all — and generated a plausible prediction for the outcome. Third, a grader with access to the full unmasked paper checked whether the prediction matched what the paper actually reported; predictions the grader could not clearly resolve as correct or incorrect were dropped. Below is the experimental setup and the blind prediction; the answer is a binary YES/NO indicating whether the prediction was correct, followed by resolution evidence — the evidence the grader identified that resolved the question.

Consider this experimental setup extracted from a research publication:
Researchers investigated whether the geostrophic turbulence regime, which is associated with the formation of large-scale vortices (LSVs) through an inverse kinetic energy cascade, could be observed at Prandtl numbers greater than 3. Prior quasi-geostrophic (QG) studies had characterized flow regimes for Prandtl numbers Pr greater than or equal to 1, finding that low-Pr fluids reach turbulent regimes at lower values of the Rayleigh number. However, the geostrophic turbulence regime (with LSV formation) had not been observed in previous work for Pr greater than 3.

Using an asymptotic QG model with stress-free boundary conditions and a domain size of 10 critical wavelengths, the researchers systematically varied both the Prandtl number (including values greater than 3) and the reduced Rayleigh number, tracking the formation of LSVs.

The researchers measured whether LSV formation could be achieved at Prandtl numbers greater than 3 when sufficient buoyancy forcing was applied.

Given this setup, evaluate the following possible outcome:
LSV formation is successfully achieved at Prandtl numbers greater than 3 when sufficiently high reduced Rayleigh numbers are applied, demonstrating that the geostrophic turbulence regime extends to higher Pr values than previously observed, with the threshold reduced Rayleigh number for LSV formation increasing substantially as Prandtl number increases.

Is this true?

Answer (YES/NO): NO